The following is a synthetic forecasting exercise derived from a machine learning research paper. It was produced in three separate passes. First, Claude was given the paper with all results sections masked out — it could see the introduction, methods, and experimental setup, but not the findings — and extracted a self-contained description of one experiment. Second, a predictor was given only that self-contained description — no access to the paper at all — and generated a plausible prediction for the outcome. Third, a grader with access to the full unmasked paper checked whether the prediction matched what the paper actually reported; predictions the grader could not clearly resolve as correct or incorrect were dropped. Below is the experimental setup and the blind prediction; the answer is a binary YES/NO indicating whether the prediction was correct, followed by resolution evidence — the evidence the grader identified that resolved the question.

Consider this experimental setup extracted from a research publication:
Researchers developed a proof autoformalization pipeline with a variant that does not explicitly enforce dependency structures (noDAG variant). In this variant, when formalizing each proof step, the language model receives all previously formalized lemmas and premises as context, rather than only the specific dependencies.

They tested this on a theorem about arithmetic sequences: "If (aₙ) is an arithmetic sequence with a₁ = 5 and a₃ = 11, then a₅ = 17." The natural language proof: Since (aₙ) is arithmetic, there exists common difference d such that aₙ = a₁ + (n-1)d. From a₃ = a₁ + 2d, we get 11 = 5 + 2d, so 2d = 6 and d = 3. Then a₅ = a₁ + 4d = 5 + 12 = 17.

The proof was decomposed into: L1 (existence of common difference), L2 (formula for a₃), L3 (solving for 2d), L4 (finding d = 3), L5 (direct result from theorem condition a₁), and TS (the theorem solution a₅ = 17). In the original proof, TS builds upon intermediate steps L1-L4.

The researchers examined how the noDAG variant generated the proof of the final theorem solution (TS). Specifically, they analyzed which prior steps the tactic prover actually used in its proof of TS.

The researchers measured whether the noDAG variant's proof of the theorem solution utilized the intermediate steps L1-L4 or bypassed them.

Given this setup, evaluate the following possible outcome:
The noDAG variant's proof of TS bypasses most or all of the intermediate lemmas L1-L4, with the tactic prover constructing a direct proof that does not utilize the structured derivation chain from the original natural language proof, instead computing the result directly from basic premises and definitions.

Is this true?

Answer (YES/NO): NO